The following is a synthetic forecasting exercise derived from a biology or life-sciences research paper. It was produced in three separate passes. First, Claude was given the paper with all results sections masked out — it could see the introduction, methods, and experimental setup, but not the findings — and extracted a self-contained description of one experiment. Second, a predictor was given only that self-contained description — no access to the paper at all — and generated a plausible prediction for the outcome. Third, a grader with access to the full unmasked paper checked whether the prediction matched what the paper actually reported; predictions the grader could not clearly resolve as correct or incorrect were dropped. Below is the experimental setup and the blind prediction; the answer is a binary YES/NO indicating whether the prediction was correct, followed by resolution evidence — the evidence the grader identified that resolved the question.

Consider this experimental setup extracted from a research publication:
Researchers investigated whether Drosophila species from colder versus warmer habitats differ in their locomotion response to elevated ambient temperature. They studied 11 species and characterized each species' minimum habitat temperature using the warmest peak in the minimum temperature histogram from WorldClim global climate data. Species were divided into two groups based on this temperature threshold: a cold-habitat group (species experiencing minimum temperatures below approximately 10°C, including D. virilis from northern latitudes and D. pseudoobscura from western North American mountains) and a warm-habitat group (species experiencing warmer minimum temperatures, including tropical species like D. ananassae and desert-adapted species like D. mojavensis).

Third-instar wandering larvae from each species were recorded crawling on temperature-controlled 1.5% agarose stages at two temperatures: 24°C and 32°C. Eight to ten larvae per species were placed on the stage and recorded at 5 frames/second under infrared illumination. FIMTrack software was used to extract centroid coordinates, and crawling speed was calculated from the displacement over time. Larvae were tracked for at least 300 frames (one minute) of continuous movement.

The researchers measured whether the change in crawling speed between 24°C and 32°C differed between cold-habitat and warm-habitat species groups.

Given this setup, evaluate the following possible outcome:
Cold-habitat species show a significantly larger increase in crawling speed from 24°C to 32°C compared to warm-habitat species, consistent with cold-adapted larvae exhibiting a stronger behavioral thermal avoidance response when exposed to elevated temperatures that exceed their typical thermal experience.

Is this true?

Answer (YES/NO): NO